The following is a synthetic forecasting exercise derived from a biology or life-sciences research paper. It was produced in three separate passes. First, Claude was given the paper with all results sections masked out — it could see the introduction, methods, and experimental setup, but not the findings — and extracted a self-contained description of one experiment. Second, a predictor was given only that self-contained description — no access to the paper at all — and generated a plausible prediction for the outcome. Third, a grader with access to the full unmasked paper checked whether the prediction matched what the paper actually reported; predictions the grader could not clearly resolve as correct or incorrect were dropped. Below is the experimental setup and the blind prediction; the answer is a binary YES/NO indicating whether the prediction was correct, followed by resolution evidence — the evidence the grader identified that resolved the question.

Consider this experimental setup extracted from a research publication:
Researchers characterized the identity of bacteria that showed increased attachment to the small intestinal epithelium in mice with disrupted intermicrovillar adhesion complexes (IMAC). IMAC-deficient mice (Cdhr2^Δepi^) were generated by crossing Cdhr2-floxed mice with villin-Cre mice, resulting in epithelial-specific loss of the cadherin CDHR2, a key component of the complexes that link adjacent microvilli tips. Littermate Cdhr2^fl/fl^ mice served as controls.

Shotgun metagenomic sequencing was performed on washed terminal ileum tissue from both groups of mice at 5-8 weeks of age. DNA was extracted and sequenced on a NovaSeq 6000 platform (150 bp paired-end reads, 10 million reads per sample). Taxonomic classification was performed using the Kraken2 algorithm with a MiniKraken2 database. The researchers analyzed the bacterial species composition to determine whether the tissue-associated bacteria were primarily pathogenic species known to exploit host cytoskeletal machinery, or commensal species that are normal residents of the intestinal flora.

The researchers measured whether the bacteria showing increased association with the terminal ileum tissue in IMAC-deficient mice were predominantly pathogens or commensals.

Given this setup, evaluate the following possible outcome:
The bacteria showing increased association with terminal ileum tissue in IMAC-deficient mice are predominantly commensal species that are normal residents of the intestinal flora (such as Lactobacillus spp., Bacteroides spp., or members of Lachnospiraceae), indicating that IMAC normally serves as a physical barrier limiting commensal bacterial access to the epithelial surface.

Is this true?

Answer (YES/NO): YES